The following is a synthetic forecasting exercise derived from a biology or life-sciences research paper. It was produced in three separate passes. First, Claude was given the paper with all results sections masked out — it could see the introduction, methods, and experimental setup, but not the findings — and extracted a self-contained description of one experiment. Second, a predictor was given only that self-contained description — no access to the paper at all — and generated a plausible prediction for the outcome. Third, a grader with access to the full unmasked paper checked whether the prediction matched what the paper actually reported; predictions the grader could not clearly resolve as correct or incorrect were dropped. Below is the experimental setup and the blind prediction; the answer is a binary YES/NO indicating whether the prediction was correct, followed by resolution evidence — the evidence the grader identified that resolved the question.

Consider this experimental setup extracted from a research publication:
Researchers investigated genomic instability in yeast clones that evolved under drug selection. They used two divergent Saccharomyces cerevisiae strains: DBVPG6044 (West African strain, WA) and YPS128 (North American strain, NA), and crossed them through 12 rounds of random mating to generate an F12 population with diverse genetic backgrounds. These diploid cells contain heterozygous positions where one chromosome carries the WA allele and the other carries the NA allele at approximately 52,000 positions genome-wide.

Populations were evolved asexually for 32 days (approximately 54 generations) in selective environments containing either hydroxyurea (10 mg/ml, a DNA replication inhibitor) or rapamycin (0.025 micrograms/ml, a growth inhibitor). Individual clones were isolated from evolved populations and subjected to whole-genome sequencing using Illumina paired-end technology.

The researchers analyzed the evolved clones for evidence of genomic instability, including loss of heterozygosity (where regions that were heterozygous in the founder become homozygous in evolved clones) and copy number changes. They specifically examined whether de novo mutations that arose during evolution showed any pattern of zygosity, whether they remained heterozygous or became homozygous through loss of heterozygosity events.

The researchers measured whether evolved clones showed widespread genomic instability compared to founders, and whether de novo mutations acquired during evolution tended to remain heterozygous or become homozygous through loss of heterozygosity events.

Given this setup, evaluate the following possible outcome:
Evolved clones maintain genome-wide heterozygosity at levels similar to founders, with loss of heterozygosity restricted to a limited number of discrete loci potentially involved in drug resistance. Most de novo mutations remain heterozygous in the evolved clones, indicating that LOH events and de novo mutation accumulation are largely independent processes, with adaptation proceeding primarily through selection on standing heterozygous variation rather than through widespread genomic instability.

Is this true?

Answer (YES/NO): NO